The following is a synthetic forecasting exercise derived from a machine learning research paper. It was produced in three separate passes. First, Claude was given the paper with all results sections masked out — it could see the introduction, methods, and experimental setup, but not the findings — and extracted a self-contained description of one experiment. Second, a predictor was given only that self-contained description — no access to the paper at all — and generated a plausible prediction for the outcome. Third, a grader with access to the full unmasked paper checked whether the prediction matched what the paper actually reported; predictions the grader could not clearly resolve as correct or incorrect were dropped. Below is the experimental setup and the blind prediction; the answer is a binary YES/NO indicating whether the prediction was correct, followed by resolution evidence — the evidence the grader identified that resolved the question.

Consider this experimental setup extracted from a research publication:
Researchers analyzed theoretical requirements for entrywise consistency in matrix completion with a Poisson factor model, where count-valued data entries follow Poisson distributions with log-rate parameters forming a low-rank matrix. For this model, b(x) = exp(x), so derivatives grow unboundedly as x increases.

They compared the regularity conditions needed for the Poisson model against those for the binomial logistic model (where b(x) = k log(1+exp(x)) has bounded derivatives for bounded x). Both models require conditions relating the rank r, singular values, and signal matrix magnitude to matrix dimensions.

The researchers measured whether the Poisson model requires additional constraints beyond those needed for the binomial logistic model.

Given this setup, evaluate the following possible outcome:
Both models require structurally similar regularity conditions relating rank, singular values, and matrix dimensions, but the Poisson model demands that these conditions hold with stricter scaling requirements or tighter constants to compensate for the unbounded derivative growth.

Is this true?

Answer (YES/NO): NO